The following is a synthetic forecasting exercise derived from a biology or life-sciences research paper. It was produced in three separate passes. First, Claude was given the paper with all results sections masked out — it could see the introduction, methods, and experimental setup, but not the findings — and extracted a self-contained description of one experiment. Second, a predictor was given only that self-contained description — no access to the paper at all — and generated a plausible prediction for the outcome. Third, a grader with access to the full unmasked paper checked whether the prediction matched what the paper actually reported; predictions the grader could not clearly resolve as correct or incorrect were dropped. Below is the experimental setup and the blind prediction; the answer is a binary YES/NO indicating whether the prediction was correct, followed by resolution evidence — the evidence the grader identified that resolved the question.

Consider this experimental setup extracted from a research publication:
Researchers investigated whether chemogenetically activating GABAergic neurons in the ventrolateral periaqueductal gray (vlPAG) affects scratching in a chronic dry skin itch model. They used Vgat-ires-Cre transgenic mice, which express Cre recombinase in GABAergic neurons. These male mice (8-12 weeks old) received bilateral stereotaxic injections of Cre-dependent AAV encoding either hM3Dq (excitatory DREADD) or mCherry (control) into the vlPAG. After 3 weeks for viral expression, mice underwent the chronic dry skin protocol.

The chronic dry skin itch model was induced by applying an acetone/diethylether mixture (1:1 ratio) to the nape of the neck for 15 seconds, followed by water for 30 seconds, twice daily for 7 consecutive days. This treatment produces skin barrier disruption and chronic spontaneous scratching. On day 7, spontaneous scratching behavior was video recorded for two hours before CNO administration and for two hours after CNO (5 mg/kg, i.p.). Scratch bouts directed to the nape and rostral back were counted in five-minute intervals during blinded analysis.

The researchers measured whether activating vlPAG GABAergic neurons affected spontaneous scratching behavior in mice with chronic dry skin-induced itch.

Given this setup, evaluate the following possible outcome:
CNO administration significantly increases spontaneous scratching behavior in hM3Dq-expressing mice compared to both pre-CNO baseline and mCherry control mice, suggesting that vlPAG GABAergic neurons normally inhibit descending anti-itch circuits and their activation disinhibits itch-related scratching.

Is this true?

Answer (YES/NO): NO